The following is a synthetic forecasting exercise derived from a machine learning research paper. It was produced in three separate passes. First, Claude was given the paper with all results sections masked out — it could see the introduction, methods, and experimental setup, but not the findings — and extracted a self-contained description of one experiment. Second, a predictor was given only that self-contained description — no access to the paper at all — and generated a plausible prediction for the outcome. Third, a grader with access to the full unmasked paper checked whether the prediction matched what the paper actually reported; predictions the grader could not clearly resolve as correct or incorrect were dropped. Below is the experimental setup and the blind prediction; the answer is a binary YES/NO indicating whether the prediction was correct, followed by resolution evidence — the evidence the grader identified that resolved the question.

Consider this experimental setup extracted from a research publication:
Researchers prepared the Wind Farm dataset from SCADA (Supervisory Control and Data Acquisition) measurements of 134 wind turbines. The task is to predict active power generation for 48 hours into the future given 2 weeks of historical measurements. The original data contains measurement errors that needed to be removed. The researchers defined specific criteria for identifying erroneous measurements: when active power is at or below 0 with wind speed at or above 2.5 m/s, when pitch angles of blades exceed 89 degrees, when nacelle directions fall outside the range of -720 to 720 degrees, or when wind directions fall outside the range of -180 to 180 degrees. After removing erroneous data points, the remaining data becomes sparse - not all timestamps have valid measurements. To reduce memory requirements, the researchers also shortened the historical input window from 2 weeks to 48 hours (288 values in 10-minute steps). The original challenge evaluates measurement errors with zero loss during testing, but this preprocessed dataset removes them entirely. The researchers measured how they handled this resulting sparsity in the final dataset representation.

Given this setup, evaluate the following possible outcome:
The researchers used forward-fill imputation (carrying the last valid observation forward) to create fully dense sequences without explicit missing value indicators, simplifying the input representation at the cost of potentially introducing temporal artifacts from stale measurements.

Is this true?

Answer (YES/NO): NO